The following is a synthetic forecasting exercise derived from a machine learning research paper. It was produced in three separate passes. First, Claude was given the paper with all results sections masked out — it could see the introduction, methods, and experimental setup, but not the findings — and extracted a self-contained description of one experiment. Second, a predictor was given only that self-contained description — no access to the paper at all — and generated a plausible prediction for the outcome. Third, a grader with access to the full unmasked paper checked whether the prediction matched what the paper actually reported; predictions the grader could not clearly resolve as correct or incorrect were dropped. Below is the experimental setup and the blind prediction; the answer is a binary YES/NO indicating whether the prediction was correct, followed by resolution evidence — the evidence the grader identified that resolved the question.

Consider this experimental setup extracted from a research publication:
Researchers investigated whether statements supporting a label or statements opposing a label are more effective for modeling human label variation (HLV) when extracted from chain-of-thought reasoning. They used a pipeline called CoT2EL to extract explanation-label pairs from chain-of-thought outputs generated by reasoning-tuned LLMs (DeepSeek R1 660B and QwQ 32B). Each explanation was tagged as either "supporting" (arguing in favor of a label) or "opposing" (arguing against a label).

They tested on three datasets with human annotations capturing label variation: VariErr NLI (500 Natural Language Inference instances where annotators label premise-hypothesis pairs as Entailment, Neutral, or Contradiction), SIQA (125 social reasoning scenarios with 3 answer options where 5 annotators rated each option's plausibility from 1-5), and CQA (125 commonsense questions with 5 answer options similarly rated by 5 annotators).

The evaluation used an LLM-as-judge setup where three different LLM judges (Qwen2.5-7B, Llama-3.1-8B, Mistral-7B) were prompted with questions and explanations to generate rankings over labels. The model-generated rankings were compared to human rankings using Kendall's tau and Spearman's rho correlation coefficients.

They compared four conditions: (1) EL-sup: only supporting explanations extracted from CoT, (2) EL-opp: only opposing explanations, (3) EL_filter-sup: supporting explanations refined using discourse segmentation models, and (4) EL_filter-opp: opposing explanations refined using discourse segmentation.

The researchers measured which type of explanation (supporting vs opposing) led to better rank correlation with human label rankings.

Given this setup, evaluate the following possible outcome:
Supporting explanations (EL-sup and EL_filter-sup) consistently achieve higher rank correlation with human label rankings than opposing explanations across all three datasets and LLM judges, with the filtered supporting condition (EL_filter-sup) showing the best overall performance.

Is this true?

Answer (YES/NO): YES